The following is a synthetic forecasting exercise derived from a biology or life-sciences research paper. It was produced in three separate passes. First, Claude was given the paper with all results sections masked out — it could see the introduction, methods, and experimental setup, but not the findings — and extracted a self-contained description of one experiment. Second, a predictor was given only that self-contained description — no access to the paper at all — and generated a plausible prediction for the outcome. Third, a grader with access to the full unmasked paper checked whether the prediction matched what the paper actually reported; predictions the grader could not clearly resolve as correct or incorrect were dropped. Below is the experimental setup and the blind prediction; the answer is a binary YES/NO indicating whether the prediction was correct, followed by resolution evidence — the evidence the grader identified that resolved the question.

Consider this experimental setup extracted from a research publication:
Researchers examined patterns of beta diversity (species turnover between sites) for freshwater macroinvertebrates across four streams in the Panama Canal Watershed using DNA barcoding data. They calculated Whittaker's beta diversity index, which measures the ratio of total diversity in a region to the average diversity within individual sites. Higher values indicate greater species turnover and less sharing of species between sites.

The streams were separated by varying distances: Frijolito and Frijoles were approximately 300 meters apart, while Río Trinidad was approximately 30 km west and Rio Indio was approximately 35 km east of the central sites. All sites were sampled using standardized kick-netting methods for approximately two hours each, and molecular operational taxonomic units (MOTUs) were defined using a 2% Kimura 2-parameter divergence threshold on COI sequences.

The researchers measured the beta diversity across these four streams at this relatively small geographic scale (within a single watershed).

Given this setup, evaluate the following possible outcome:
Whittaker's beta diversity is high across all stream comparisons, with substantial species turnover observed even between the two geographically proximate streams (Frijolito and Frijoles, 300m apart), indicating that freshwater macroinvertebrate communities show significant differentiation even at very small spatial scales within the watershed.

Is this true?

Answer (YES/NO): YES